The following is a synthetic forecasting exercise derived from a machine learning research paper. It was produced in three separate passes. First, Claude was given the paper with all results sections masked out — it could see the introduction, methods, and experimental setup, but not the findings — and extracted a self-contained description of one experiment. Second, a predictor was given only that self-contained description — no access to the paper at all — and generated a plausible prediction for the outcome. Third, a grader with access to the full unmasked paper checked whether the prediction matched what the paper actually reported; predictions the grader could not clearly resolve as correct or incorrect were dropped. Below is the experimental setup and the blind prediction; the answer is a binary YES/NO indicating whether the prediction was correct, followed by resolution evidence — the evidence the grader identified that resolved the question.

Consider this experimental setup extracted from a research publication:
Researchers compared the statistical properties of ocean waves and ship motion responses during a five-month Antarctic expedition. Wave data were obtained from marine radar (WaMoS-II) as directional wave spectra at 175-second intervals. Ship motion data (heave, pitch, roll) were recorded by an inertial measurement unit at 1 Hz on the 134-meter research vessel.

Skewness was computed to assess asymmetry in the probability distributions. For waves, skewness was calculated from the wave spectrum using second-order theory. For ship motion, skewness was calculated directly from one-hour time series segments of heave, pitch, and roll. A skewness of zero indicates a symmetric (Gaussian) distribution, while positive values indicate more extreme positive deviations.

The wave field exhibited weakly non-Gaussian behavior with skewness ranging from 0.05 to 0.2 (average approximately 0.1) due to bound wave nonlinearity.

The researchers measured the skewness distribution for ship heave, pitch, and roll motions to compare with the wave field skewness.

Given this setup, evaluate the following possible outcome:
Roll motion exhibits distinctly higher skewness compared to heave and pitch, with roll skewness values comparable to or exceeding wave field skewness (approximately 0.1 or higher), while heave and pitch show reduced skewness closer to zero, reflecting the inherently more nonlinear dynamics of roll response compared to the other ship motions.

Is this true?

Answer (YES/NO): NO